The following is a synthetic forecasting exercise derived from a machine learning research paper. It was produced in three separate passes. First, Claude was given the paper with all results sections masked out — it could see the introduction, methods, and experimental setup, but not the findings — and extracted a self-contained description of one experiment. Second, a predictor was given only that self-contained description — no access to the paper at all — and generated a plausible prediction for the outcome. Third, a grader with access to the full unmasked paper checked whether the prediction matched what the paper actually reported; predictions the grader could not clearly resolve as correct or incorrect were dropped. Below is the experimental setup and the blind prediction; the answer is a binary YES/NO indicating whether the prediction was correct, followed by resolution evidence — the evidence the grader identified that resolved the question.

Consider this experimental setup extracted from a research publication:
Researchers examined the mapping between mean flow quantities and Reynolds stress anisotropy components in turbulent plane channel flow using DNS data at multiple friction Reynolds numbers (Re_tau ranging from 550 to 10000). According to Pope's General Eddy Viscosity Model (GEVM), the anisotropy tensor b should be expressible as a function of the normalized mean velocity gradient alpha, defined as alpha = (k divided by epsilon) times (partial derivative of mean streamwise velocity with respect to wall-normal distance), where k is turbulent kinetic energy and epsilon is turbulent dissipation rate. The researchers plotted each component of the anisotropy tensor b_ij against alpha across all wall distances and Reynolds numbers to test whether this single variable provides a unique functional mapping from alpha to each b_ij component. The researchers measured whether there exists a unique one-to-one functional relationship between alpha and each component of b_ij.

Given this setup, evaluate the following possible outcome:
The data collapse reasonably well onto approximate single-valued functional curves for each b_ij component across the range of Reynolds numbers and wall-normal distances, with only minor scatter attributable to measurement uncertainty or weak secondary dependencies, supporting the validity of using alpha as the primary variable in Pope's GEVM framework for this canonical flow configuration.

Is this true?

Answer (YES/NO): NO